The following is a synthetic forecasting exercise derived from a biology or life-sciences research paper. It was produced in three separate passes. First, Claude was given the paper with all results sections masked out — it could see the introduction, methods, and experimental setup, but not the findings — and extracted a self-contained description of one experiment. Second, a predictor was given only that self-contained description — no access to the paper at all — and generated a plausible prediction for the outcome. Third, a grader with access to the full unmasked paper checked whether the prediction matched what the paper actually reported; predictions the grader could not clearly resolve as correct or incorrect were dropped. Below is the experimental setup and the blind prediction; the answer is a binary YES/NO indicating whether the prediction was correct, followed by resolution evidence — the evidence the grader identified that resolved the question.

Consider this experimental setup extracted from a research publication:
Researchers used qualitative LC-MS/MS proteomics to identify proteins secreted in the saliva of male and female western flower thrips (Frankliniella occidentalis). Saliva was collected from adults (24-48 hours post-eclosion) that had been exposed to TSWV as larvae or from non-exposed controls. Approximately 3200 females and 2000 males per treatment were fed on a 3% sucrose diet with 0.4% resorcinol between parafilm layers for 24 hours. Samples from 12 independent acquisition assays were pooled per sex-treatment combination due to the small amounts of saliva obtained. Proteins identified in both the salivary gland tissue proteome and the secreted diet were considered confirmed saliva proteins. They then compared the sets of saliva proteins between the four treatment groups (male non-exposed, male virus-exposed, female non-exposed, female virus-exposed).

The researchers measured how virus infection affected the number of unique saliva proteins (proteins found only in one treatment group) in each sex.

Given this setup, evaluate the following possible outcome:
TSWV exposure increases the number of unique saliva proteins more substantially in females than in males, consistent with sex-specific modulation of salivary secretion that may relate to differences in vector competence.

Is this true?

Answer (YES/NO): NO